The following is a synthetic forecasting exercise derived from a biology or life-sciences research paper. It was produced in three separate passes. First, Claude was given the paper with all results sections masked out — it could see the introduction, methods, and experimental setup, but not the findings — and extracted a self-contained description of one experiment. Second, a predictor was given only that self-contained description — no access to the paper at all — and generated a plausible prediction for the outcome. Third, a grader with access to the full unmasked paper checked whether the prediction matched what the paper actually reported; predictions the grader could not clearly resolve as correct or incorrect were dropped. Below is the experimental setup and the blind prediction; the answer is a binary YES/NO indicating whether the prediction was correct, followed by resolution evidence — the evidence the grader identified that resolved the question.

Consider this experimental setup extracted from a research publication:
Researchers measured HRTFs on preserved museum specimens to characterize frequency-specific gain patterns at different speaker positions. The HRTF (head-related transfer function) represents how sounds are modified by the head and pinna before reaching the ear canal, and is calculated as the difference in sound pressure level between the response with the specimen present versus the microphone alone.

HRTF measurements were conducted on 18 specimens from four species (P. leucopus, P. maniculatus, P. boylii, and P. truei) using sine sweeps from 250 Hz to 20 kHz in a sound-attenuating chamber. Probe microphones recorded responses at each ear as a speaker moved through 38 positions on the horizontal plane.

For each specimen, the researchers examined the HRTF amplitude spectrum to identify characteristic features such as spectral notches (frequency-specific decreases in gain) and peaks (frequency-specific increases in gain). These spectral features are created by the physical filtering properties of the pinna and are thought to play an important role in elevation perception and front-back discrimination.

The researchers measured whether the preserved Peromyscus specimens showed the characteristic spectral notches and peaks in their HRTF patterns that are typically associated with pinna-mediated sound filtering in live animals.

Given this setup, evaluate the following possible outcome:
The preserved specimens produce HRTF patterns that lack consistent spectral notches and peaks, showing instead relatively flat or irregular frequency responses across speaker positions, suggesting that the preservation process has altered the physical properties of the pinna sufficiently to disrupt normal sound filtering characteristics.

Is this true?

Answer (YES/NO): NO